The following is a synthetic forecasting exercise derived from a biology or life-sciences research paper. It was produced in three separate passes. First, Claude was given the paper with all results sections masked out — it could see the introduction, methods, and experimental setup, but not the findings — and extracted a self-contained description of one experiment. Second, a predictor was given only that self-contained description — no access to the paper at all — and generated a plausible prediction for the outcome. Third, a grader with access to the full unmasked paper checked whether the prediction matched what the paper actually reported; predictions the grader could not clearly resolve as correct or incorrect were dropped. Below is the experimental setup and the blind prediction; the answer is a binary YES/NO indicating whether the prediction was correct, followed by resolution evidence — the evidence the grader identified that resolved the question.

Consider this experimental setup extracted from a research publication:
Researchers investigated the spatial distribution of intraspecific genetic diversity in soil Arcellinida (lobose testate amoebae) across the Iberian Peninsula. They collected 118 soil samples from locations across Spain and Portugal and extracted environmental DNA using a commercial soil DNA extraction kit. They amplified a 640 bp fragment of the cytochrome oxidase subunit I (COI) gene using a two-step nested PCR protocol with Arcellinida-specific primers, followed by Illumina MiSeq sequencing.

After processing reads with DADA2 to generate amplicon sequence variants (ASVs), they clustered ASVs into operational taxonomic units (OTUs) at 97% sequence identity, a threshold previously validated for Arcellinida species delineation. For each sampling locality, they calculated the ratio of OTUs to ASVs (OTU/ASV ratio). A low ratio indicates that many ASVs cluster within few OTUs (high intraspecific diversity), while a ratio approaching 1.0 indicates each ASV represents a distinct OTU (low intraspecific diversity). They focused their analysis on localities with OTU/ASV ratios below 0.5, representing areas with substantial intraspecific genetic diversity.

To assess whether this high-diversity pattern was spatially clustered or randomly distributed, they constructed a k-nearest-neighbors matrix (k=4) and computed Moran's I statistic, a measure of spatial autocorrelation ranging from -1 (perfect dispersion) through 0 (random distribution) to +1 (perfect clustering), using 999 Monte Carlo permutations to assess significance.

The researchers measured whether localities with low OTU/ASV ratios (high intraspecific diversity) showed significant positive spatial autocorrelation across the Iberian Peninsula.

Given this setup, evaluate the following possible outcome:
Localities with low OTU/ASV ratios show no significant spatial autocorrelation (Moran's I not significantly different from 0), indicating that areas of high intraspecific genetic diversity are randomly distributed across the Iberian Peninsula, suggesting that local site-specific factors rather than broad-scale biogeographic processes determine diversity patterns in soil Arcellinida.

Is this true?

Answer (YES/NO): NO